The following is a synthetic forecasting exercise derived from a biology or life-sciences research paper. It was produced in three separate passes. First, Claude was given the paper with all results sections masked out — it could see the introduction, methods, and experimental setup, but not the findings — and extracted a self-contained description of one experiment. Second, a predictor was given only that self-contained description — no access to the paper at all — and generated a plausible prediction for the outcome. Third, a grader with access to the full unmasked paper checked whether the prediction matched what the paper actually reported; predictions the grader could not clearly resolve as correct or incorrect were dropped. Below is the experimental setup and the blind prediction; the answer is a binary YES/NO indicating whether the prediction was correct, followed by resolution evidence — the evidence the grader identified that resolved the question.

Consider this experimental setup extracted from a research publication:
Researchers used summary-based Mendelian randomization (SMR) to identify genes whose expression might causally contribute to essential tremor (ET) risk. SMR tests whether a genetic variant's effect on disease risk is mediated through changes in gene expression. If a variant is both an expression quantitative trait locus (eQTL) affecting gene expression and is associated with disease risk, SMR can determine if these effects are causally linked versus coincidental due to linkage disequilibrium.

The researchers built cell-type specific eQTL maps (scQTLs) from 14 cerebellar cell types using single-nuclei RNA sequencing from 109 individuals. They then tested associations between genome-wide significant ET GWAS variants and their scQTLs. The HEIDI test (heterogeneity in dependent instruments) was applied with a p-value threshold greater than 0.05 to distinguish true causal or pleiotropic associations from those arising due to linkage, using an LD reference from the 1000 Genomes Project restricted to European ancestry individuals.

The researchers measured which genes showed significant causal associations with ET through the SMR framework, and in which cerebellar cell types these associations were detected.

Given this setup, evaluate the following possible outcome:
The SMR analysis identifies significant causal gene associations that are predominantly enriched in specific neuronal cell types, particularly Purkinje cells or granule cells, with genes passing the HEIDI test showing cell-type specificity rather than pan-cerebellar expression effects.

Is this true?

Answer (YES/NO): NO